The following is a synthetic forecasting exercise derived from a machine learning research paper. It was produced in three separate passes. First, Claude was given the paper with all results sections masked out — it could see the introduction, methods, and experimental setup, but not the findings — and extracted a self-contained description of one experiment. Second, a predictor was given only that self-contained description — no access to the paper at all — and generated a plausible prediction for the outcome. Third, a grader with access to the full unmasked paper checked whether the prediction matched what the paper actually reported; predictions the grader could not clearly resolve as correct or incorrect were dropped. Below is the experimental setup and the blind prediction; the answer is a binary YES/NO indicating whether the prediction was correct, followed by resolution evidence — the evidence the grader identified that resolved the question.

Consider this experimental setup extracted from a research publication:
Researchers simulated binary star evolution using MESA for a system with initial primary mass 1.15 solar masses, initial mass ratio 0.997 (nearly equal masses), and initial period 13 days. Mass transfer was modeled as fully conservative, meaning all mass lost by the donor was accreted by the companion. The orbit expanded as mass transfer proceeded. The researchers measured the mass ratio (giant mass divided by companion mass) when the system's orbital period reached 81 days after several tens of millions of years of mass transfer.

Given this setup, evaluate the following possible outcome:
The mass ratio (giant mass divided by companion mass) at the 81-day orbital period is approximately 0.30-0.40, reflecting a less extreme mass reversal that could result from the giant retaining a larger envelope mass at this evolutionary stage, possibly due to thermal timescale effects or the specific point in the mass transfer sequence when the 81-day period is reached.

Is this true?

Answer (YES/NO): NO